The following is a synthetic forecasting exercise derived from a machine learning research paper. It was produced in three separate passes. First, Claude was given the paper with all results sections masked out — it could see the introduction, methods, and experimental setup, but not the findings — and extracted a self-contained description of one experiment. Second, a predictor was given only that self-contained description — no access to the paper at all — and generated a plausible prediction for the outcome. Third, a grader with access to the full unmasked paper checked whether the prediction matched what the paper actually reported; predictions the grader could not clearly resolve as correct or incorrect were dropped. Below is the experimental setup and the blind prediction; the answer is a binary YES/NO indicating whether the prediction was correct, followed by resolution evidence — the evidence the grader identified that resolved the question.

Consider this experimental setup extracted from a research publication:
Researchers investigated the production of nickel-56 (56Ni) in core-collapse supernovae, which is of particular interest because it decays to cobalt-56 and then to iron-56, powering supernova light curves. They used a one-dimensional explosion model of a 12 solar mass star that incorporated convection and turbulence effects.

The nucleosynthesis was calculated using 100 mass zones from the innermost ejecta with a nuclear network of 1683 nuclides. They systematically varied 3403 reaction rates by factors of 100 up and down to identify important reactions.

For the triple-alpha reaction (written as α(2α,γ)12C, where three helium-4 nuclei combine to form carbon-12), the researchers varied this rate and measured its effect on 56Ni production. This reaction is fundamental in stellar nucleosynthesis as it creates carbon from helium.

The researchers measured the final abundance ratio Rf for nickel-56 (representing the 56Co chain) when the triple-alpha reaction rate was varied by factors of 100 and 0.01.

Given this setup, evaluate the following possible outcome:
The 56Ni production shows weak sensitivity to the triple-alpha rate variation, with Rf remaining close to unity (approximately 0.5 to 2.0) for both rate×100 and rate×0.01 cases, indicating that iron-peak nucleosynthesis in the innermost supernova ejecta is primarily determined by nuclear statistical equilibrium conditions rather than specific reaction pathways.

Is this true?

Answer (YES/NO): YES